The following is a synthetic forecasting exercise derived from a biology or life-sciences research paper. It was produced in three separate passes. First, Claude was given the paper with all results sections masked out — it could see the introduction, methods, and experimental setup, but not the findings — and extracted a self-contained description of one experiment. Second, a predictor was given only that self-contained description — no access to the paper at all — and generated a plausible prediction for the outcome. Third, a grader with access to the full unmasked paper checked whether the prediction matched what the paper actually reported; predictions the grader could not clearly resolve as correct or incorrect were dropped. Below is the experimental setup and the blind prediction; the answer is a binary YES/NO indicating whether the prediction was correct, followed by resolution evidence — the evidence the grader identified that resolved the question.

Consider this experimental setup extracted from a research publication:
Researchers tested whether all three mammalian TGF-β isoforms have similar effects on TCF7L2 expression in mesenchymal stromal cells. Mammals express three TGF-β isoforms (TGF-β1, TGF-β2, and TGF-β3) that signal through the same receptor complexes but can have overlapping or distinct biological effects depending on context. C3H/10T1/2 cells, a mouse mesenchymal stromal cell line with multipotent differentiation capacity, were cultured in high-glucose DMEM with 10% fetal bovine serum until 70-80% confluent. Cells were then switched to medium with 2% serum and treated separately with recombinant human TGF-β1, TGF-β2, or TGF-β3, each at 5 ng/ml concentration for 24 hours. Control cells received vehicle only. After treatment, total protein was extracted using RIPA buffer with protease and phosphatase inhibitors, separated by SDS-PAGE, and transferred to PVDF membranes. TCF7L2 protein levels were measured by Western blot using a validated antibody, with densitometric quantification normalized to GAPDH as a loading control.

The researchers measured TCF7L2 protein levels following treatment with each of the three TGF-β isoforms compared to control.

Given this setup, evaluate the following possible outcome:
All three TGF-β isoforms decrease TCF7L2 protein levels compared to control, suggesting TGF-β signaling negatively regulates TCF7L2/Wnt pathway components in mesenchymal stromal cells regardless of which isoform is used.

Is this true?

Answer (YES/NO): YES